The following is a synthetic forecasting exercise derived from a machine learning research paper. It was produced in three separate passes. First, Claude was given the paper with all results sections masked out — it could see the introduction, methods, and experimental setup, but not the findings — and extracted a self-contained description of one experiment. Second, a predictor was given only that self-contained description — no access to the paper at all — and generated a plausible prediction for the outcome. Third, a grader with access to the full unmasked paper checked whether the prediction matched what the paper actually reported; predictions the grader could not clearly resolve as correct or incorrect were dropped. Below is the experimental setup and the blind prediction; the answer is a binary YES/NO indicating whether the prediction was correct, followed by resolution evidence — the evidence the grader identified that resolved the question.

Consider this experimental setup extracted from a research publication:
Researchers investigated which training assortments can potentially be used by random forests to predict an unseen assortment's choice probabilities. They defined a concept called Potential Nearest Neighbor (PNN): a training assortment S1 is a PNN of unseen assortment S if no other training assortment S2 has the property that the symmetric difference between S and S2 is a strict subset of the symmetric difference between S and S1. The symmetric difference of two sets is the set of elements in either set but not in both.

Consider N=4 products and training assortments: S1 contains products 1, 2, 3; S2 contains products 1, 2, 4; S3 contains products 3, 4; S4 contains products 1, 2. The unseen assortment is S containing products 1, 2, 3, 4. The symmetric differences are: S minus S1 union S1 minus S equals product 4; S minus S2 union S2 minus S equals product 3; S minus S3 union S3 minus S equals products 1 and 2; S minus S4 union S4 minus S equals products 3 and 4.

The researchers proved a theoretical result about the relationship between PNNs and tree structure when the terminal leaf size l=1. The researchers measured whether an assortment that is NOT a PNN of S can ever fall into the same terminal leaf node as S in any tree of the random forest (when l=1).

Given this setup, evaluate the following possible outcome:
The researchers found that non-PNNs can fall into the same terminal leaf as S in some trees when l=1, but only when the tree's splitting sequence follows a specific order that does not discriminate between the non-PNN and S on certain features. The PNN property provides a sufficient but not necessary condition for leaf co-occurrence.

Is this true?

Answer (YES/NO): NO